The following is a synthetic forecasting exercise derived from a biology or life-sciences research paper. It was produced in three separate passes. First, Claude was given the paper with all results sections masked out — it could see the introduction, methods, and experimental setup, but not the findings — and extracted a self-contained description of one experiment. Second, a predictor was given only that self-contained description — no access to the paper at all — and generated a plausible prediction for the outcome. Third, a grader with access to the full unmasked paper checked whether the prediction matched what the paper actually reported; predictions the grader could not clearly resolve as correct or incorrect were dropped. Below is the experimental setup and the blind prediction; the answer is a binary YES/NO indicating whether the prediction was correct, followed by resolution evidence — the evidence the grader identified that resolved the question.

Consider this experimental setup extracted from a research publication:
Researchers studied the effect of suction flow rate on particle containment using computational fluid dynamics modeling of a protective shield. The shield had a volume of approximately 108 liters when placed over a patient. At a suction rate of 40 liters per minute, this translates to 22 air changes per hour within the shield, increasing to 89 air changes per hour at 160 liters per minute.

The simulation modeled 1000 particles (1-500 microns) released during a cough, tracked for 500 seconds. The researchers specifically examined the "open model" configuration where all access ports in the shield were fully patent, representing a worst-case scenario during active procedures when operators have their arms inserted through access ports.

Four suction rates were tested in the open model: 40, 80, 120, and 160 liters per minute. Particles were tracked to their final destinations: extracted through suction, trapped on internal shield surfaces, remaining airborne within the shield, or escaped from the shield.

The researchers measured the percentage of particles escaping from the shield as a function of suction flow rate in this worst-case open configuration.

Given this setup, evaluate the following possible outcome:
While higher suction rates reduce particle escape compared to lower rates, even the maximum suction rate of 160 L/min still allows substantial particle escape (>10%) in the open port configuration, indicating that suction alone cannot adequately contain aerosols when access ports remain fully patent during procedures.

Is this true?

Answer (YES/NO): NO